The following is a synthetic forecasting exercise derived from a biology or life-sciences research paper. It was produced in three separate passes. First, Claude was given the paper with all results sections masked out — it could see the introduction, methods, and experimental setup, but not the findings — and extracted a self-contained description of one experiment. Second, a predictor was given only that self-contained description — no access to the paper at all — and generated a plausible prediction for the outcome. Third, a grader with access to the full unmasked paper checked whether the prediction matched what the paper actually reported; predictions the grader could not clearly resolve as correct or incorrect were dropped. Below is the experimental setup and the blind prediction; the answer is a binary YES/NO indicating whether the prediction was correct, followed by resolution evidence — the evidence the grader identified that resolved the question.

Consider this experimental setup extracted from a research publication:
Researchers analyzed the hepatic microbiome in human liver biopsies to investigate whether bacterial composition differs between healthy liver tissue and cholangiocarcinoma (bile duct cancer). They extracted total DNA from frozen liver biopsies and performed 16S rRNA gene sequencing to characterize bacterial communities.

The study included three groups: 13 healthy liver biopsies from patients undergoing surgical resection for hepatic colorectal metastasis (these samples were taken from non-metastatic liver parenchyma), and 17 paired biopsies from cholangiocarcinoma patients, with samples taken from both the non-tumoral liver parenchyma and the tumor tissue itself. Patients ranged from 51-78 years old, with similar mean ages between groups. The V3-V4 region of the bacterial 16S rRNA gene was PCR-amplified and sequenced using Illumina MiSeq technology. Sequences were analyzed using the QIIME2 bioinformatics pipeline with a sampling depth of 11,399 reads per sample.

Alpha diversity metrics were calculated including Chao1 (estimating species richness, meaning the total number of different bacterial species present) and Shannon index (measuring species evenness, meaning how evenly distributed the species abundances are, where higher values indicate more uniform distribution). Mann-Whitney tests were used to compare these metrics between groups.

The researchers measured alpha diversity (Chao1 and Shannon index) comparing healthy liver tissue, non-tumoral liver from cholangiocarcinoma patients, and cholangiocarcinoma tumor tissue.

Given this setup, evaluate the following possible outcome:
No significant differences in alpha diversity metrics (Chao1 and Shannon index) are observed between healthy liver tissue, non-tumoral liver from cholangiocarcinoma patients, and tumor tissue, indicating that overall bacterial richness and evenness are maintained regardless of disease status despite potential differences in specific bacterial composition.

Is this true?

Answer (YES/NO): NO